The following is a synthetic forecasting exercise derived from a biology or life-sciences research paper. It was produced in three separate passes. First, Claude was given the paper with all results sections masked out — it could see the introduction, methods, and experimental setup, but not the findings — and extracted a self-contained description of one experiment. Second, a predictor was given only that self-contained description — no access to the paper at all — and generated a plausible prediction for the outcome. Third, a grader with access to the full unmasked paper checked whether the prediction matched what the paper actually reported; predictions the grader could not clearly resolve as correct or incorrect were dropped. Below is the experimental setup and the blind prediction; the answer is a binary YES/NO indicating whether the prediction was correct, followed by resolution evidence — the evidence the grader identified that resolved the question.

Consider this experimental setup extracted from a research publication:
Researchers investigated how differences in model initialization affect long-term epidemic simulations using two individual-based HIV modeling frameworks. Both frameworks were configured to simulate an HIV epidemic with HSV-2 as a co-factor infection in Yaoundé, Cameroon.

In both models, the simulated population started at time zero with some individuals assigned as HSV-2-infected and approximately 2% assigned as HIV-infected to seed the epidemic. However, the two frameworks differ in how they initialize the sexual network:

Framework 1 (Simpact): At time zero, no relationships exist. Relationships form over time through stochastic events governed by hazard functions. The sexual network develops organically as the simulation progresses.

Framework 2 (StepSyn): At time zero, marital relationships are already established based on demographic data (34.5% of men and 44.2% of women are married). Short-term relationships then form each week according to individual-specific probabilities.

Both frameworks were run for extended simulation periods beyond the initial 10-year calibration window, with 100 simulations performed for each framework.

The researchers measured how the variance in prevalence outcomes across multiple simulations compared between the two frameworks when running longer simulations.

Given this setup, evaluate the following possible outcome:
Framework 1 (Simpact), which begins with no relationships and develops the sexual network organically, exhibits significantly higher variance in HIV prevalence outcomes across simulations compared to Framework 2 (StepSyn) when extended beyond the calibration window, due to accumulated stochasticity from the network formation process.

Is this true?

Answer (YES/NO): NO